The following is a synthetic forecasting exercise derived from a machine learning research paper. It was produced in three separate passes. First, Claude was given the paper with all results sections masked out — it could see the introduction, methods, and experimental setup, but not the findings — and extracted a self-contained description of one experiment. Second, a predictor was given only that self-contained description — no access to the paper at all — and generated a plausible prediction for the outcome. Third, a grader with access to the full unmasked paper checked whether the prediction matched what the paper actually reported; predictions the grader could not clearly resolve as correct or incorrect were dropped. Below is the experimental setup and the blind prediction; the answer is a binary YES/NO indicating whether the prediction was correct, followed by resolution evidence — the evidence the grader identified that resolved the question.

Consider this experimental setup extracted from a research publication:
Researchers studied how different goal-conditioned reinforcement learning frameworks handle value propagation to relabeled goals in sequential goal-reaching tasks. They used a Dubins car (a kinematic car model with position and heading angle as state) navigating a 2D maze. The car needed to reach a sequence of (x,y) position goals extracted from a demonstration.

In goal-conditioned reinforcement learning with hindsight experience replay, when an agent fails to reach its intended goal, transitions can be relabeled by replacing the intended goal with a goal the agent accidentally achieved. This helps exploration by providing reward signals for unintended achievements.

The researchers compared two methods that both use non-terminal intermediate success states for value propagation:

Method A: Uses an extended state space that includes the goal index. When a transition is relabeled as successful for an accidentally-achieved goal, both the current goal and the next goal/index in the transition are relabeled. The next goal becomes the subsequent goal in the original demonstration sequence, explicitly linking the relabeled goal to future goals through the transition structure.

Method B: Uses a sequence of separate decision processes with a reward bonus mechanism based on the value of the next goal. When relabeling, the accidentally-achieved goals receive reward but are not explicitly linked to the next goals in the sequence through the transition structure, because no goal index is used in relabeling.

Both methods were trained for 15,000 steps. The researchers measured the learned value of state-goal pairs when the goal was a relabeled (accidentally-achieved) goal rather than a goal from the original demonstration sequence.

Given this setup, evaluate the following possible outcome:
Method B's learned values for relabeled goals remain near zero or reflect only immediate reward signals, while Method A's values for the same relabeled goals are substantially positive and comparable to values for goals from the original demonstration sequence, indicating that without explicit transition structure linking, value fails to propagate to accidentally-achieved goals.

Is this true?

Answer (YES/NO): YES